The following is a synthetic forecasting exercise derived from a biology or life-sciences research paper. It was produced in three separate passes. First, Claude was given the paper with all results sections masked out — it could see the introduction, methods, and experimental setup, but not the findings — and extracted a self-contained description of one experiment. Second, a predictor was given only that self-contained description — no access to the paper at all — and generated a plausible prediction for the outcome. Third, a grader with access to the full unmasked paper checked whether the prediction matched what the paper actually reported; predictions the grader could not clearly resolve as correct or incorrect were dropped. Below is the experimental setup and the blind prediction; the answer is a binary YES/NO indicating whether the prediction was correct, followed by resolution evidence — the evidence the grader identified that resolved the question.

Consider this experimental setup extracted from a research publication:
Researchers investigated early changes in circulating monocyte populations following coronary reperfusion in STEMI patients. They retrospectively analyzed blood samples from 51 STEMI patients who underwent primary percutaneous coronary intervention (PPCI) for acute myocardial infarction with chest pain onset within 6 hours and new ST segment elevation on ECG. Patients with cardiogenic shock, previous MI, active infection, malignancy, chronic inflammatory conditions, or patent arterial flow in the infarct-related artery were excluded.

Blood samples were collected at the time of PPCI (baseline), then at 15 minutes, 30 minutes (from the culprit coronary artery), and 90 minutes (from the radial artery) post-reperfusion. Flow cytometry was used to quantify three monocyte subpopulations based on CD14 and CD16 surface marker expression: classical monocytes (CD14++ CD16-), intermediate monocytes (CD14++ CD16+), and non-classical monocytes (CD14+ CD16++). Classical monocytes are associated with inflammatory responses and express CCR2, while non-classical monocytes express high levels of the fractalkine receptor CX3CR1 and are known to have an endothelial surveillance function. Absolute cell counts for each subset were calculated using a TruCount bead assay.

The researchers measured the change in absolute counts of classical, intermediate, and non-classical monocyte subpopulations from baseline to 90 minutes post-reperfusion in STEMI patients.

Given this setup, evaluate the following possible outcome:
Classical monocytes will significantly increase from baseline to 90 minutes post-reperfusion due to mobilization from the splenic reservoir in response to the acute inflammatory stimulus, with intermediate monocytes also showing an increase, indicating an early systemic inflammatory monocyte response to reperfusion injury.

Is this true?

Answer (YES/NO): NO